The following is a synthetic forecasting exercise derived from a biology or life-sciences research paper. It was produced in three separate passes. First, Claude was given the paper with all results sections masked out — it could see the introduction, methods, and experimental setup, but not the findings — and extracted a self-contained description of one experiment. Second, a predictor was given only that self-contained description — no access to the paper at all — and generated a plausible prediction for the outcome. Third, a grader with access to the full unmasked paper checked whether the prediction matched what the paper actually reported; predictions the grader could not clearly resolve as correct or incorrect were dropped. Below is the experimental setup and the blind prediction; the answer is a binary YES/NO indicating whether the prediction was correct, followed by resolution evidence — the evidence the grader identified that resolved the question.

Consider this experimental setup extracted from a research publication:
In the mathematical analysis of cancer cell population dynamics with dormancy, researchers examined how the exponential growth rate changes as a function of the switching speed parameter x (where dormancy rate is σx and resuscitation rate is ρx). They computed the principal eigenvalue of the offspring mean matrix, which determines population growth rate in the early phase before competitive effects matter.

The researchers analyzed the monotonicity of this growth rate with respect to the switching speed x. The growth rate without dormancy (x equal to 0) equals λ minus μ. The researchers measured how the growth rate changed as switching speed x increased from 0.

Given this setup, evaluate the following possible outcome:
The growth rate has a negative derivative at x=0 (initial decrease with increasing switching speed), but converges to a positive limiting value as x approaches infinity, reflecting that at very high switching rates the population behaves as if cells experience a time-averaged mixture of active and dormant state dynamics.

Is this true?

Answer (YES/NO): NO